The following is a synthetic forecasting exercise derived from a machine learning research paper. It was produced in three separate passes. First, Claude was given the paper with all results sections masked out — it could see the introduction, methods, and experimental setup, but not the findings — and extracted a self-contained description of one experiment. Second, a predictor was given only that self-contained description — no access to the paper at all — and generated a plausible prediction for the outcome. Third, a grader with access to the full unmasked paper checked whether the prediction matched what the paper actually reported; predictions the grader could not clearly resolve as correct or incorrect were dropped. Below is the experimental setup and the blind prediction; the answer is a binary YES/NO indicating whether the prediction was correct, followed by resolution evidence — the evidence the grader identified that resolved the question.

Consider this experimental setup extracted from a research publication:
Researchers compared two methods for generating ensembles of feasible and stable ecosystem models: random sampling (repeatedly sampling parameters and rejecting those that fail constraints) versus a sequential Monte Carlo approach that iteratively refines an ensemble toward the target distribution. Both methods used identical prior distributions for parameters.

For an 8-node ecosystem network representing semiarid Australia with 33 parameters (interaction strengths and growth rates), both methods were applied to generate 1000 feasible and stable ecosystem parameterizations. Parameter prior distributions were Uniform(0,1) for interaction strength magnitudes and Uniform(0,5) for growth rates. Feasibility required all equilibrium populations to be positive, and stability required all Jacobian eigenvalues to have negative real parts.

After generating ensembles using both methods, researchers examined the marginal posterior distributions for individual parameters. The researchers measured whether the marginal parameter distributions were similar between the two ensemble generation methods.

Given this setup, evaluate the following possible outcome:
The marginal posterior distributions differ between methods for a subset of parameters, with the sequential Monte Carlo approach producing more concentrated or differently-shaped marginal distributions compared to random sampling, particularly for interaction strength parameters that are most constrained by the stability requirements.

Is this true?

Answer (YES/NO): NO